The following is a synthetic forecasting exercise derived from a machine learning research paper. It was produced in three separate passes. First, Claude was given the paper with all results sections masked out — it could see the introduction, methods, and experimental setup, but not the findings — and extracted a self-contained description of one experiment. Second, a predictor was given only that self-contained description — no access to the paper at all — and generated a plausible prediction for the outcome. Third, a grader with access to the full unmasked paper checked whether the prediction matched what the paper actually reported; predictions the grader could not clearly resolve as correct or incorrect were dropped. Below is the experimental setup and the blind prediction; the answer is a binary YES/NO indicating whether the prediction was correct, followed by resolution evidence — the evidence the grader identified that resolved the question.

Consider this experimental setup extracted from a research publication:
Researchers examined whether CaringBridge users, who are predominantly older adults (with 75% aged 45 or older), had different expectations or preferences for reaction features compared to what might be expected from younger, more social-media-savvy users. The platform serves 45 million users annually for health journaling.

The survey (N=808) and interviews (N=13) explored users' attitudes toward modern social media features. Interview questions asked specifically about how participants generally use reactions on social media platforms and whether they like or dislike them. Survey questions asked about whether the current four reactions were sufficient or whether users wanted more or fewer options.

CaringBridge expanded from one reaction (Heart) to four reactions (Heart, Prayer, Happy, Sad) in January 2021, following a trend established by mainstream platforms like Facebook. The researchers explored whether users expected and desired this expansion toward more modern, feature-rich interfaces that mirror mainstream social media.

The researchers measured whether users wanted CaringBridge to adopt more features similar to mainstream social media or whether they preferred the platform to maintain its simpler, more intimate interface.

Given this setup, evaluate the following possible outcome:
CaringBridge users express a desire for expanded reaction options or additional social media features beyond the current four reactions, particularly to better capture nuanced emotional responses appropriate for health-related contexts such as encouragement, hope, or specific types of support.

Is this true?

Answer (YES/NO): YES